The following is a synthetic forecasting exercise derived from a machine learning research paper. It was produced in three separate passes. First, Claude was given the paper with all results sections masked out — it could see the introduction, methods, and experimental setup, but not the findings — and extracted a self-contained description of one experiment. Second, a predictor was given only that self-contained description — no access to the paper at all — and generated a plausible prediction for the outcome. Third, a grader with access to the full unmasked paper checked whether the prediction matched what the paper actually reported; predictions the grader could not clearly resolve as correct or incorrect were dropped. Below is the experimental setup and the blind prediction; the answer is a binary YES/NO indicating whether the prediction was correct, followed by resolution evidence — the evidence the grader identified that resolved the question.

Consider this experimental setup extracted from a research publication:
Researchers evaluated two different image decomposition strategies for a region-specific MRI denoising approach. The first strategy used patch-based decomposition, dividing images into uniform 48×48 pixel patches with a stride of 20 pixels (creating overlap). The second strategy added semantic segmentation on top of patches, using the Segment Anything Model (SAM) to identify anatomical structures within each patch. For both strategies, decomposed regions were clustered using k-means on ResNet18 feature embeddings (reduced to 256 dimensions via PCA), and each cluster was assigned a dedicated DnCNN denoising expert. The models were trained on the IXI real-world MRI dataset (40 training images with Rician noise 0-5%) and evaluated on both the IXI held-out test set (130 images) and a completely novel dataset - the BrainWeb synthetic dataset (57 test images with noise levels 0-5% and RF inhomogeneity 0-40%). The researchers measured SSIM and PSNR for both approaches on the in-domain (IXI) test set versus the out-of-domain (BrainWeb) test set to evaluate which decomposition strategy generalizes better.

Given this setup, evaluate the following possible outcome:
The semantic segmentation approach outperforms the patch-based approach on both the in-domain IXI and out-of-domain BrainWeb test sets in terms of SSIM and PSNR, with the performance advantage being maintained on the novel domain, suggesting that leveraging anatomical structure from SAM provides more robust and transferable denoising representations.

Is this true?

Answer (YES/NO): NO